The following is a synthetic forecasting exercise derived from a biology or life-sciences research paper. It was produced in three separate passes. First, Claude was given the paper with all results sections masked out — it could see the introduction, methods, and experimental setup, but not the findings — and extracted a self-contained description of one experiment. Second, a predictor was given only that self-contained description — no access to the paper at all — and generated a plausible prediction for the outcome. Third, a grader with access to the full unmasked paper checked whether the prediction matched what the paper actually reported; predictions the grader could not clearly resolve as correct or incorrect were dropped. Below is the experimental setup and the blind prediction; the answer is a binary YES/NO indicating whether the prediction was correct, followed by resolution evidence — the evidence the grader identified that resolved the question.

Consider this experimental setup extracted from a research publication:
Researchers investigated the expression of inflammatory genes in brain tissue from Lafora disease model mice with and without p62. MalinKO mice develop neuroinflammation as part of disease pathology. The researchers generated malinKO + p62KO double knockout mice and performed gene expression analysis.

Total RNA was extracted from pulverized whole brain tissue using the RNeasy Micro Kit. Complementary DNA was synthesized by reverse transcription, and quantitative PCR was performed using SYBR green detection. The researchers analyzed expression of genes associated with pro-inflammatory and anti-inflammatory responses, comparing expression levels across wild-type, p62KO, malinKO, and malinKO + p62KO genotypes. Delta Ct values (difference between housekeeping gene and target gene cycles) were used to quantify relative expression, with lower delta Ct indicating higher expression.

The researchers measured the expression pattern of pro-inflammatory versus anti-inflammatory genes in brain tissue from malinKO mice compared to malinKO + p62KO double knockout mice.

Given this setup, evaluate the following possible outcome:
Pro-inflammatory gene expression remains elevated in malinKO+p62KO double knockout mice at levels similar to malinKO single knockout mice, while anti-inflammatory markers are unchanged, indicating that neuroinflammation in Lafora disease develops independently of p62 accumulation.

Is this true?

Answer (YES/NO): NO